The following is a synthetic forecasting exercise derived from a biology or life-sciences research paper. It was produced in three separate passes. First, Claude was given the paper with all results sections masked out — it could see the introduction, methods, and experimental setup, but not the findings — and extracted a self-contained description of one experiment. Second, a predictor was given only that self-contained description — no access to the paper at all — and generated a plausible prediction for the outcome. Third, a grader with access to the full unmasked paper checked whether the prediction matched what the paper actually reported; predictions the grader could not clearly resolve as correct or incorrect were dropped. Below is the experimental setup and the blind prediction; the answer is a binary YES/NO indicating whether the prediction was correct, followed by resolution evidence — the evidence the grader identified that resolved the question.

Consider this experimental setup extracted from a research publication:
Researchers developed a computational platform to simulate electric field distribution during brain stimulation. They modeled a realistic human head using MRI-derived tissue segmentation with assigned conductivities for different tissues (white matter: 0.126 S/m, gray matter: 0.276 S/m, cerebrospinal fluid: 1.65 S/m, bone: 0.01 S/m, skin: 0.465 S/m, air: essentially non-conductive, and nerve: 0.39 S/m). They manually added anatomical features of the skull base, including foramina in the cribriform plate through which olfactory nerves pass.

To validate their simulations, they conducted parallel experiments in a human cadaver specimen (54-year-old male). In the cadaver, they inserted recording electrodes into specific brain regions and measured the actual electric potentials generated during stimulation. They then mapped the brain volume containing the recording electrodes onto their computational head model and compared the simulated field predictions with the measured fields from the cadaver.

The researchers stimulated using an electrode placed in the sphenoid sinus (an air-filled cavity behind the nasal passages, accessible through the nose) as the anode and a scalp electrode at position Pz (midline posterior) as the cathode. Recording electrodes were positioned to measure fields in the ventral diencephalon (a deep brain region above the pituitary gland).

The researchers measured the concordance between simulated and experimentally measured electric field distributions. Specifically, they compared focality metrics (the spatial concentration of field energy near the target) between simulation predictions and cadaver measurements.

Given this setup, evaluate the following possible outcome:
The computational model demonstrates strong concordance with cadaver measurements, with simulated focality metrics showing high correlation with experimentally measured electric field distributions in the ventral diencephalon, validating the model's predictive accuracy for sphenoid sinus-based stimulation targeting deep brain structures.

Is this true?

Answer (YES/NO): YES